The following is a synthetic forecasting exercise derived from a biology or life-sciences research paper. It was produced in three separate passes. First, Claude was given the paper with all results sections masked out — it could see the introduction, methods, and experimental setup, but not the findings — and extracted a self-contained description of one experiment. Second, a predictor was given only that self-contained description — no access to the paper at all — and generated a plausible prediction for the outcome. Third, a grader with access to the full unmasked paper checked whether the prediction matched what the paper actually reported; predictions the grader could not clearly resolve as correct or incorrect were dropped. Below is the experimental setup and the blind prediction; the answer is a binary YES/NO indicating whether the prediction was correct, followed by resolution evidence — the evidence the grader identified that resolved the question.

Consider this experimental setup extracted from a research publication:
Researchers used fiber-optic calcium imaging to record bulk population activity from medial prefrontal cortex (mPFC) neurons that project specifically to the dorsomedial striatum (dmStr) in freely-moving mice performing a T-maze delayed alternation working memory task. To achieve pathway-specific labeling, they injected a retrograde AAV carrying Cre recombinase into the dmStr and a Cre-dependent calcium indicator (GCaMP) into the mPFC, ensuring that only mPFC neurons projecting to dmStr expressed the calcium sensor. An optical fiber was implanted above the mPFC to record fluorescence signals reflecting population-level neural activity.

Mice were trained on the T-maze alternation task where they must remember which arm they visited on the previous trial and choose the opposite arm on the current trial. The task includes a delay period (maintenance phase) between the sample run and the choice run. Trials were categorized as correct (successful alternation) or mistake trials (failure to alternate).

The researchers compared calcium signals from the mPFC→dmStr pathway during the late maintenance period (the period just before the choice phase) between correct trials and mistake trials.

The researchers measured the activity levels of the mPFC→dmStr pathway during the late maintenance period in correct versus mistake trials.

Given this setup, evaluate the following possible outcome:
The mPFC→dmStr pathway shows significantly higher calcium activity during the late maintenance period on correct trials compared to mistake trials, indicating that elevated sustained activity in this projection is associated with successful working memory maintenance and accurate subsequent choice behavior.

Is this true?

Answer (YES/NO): YES